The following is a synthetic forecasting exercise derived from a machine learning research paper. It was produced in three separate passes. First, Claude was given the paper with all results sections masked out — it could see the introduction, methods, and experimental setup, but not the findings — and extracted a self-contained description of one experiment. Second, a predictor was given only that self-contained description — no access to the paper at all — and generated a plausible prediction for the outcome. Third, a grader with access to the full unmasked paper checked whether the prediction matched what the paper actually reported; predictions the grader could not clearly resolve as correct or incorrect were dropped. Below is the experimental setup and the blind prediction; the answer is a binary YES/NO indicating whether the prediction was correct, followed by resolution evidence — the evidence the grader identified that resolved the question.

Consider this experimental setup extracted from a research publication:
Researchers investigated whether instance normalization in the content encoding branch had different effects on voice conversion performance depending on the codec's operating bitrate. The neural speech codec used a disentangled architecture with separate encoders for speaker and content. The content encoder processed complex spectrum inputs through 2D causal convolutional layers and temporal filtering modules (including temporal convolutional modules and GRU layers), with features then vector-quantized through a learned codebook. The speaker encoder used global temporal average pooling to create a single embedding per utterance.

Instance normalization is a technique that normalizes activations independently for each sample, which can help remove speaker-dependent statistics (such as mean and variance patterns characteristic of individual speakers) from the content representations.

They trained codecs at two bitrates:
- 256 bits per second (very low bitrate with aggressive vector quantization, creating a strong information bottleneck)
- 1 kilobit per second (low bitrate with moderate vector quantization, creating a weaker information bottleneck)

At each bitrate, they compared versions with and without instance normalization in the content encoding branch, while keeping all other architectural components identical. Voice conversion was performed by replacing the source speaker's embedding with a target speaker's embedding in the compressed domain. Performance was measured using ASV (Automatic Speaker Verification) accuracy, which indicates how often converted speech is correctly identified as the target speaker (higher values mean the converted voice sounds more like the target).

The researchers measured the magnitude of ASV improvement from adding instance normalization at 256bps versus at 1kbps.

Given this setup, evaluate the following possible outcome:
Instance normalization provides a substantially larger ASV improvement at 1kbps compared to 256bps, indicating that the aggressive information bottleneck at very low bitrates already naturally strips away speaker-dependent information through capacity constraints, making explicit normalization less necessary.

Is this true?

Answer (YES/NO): YES